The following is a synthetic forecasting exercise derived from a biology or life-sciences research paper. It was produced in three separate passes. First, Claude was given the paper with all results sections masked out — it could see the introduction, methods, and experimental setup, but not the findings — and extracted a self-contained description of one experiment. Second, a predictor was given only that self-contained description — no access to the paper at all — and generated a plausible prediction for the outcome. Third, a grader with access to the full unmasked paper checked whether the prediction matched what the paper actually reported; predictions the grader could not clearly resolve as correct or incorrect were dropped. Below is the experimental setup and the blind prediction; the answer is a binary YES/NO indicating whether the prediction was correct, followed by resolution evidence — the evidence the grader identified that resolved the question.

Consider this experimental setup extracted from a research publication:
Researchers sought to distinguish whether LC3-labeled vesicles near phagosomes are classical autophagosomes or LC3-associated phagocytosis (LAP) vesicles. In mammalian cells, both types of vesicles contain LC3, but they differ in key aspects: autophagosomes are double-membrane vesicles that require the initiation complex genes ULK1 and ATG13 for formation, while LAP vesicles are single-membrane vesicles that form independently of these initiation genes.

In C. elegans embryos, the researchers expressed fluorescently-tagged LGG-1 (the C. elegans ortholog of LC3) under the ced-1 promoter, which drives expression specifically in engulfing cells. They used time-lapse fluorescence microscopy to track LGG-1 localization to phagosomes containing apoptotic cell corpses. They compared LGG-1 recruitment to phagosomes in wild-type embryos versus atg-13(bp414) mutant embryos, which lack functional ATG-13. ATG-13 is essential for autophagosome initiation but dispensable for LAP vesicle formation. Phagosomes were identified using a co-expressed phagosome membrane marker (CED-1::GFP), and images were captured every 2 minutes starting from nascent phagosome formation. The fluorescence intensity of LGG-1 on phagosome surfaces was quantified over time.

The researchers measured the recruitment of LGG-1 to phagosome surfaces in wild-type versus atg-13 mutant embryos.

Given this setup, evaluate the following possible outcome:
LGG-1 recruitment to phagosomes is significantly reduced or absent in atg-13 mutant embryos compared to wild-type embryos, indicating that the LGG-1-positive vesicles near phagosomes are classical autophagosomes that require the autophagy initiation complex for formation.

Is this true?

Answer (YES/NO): YES